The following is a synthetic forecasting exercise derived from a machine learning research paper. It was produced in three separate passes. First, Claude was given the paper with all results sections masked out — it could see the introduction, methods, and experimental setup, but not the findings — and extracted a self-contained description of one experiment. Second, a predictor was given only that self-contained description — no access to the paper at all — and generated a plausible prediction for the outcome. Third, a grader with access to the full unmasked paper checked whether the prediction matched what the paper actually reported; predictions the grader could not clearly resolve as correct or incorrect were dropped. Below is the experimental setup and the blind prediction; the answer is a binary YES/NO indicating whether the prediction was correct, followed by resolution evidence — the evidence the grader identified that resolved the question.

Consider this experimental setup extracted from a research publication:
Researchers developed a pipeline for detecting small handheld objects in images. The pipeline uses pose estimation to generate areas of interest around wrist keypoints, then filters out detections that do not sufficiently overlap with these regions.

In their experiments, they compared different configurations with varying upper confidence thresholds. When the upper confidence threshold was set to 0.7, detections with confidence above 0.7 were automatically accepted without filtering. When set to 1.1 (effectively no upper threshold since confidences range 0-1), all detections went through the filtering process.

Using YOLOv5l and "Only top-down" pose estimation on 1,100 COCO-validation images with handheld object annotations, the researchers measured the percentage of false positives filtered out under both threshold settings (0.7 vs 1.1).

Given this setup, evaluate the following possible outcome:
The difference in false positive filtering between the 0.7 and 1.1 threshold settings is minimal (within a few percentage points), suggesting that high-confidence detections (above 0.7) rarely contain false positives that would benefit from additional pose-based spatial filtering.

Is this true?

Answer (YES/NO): YES